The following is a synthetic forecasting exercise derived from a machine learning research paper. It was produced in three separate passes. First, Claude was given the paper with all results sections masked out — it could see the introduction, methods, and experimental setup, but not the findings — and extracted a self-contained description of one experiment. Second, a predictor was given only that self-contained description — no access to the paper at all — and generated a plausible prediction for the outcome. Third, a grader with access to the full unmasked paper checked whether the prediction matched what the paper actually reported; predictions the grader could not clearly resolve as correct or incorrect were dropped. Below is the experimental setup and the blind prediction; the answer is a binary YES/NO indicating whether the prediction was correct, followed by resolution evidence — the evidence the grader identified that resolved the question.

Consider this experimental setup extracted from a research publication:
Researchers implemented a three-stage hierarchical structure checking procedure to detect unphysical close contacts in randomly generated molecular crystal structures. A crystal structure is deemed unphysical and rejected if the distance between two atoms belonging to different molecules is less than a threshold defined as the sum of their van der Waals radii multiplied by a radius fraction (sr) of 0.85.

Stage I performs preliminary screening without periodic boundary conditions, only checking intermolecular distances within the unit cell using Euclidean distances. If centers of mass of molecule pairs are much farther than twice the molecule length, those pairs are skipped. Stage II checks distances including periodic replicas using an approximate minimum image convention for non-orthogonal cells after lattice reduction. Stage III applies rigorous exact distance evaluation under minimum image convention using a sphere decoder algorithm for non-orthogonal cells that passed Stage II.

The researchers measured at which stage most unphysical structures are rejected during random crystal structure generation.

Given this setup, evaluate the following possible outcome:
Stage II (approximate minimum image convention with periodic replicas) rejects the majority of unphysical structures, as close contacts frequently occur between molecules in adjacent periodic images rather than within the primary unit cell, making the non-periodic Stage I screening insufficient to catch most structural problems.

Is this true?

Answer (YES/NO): NO